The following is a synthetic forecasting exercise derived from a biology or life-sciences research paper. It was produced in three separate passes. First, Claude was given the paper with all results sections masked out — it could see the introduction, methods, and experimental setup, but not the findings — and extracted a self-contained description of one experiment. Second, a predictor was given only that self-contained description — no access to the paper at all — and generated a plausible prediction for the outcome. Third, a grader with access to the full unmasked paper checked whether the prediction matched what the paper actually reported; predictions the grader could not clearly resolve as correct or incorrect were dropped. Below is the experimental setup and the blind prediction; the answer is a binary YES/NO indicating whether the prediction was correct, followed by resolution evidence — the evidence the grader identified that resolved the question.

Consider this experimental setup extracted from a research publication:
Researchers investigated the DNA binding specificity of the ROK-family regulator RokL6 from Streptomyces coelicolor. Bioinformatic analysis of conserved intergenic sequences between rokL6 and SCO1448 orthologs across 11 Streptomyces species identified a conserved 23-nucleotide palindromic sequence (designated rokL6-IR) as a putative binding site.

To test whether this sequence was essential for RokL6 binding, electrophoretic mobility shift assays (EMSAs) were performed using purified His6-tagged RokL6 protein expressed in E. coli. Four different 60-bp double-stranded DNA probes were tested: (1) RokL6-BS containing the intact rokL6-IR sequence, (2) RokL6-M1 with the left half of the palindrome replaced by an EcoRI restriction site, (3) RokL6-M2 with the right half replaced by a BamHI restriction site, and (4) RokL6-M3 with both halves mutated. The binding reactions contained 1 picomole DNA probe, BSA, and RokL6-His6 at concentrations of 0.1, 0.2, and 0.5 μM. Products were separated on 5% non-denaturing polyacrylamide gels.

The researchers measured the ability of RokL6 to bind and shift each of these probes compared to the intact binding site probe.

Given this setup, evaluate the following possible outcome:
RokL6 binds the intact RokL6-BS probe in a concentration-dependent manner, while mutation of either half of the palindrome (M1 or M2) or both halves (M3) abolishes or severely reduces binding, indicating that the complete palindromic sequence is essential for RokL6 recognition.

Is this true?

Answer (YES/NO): NO